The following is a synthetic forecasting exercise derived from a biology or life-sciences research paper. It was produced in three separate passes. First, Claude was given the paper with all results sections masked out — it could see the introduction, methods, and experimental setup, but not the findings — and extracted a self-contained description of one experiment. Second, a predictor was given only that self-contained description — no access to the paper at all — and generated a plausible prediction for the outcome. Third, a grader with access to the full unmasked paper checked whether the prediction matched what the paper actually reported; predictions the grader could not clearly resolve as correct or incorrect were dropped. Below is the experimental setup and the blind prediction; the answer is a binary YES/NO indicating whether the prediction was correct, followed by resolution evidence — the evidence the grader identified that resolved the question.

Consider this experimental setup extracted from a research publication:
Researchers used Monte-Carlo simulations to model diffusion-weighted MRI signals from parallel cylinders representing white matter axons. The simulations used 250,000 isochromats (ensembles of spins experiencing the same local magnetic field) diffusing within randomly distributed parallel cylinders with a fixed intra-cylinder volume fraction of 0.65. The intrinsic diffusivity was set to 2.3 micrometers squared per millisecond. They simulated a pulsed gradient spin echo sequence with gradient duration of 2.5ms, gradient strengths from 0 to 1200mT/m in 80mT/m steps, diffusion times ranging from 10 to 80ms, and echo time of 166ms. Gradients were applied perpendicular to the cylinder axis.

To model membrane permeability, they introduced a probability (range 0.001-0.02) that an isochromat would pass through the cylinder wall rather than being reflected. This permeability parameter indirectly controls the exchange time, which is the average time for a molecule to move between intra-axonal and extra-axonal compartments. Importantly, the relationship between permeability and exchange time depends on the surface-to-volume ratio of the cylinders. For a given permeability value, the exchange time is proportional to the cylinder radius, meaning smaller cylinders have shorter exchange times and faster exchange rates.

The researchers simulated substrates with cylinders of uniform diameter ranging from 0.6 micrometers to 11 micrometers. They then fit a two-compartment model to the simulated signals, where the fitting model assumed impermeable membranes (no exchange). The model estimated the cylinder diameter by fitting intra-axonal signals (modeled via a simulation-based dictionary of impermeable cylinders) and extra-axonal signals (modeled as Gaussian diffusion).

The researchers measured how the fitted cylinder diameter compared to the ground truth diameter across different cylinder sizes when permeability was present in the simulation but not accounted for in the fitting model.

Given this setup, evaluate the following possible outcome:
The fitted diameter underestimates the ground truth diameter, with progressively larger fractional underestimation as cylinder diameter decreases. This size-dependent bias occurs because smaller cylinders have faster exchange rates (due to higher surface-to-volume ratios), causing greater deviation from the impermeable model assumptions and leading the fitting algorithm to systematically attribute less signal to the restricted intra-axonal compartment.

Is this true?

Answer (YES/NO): YES